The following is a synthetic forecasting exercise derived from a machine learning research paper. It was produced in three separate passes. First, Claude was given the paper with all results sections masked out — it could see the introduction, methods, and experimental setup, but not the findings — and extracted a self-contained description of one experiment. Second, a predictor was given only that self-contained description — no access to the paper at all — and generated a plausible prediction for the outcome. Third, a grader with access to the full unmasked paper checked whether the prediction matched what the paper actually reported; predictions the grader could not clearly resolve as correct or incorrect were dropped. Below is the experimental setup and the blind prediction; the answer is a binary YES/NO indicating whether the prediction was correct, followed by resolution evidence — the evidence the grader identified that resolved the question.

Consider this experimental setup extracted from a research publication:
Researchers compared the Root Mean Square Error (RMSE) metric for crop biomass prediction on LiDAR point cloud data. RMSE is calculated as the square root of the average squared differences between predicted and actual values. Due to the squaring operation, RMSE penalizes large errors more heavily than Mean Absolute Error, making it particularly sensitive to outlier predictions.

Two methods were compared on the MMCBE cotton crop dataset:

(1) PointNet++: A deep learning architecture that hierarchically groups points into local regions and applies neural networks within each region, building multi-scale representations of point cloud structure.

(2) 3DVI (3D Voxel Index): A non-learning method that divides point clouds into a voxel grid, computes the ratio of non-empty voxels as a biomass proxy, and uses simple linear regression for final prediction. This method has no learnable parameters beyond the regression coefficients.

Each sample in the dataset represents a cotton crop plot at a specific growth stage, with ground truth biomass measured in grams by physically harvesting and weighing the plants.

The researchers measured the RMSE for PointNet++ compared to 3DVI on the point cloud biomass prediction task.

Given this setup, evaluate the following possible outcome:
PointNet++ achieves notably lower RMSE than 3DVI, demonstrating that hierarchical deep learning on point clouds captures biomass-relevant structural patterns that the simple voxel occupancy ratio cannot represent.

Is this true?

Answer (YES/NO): NO